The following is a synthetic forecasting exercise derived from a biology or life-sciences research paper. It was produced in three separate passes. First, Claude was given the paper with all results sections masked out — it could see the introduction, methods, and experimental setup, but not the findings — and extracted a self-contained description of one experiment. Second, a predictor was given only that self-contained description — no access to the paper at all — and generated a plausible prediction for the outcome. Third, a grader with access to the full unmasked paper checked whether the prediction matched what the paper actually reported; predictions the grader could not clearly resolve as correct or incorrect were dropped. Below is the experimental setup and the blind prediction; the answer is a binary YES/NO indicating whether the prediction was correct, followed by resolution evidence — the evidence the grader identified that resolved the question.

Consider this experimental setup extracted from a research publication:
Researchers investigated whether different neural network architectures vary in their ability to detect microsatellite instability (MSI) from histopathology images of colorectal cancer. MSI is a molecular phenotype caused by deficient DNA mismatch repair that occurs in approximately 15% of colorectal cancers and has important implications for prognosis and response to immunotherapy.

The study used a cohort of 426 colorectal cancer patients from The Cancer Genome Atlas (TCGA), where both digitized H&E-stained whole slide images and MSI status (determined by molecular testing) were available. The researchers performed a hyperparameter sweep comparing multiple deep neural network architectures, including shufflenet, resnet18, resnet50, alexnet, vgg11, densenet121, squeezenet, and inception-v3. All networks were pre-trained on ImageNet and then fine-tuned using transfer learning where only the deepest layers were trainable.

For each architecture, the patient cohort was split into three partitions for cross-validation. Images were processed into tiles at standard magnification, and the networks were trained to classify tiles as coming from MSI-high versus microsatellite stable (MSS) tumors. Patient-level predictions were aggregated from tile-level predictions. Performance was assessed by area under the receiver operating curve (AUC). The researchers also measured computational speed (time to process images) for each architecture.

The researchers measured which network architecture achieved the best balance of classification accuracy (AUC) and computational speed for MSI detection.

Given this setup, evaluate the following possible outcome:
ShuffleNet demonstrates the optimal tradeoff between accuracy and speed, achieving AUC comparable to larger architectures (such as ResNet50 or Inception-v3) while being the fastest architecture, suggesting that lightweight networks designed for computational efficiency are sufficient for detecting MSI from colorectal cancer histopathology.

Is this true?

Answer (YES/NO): NO